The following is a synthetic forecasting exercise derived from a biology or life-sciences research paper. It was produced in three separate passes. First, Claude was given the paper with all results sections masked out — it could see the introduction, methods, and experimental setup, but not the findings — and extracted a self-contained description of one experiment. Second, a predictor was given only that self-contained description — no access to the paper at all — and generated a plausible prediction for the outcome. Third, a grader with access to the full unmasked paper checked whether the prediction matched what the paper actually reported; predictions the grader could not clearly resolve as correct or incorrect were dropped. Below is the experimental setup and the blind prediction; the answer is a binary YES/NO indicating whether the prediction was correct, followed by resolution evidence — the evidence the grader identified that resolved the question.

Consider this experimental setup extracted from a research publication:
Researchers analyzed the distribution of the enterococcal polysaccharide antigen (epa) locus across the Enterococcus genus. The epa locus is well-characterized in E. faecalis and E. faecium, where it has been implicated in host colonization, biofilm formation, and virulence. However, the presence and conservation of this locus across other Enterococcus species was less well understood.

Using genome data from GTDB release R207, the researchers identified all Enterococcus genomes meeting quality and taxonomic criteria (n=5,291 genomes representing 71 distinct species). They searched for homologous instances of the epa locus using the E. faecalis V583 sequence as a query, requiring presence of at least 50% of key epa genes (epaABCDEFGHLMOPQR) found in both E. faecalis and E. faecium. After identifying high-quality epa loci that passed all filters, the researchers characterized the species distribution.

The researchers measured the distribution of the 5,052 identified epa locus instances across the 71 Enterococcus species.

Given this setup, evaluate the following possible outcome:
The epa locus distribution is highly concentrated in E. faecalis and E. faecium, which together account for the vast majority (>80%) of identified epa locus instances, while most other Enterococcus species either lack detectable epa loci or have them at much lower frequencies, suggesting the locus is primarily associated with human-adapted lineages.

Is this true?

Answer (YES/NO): NO